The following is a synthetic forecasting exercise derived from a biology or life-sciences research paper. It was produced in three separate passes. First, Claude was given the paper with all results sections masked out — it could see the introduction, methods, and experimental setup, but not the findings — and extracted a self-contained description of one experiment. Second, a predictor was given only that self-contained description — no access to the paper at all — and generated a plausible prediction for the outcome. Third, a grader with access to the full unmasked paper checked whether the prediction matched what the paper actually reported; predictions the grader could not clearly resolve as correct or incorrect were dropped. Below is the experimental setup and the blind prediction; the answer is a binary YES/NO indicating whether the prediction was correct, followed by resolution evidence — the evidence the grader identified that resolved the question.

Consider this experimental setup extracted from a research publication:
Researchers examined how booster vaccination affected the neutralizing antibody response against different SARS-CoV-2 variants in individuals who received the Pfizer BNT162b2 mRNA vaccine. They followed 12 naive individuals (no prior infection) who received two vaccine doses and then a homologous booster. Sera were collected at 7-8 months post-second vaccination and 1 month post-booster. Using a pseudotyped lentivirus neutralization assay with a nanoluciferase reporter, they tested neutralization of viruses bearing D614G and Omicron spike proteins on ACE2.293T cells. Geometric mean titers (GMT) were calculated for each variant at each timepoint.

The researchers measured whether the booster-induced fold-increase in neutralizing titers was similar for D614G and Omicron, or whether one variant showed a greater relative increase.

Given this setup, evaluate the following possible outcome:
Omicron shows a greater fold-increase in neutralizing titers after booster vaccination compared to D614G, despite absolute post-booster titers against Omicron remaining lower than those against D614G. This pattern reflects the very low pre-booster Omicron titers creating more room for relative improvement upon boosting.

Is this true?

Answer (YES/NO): YES